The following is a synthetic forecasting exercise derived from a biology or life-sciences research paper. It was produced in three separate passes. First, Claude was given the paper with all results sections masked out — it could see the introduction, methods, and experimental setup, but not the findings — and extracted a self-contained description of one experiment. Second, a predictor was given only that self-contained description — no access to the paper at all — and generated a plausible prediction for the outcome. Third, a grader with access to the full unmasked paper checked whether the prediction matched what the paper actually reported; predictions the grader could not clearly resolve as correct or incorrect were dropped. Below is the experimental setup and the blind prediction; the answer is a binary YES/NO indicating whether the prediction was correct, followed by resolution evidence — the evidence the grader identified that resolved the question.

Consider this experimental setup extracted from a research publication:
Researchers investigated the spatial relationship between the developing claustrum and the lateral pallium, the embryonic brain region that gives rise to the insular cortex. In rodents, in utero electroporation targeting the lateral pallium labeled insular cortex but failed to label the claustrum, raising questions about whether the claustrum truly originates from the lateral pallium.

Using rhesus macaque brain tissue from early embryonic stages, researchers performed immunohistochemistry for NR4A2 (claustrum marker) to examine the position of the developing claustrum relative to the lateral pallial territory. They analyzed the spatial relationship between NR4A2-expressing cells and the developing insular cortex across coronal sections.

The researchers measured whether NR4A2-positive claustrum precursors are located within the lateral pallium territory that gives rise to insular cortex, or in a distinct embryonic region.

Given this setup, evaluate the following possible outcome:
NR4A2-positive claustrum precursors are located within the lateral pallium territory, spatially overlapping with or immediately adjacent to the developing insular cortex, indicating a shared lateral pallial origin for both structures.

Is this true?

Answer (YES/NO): NO